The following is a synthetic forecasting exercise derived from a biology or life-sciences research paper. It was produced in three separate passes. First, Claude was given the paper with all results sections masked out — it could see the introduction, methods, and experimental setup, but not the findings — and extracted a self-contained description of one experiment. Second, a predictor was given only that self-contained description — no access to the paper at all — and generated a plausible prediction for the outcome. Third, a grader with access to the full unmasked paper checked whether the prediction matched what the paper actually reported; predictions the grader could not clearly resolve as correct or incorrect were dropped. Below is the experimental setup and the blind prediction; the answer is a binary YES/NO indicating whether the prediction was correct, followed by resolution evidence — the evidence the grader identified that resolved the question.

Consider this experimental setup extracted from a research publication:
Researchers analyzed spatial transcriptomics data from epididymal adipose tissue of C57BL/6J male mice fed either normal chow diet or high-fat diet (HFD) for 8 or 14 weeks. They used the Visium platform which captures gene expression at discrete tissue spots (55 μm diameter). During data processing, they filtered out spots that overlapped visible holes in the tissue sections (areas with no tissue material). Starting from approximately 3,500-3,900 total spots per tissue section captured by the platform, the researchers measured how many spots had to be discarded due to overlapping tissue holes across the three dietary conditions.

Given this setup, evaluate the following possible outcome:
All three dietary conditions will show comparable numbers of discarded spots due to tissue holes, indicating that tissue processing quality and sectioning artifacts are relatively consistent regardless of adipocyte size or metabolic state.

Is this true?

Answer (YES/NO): NO